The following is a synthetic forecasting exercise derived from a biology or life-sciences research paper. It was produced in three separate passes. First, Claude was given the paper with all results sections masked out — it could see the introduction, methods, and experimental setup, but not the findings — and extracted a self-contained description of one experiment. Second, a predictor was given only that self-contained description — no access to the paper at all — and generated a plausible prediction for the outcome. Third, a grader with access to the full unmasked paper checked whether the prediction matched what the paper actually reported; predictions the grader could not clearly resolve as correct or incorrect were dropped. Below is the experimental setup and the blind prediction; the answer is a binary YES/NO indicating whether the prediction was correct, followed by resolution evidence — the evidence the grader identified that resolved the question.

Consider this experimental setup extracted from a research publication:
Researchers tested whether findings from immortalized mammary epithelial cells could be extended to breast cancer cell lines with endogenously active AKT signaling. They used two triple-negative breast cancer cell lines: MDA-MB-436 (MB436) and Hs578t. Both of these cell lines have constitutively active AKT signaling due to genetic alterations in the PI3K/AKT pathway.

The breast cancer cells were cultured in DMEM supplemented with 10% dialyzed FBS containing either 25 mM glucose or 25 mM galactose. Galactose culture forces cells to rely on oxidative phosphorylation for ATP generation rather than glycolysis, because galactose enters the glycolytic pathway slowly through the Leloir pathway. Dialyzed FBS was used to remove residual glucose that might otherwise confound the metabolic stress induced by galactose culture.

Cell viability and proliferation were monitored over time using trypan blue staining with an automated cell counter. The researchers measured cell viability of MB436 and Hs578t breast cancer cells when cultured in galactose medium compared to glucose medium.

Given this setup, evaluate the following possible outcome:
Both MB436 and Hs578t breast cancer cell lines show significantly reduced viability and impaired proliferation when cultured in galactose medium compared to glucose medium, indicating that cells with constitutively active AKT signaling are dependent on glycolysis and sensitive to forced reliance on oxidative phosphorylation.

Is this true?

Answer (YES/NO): YES